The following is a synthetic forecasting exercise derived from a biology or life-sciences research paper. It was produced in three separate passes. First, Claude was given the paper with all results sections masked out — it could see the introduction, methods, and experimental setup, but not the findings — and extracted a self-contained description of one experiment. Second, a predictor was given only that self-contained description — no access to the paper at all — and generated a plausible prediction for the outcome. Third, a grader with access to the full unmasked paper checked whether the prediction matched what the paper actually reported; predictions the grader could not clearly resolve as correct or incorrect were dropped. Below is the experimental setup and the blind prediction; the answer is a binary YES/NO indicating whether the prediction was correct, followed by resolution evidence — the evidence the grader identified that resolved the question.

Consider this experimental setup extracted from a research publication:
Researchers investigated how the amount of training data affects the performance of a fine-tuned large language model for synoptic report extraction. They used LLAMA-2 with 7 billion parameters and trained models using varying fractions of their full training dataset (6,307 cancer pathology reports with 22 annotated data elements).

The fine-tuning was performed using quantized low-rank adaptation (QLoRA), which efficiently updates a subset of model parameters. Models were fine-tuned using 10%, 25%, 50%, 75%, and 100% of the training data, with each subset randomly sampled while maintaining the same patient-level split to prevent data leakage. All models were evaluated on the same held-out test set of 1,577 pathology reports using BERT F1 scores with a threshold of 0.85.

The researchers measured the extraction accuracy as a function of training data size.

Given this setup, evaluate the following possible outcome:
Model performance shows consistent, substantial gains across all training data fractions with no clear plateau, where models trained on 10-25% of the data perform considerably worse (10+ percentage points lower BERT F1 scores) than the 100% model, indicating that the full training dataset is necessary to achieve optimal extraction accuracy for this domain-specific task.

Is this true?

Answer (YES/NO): NO